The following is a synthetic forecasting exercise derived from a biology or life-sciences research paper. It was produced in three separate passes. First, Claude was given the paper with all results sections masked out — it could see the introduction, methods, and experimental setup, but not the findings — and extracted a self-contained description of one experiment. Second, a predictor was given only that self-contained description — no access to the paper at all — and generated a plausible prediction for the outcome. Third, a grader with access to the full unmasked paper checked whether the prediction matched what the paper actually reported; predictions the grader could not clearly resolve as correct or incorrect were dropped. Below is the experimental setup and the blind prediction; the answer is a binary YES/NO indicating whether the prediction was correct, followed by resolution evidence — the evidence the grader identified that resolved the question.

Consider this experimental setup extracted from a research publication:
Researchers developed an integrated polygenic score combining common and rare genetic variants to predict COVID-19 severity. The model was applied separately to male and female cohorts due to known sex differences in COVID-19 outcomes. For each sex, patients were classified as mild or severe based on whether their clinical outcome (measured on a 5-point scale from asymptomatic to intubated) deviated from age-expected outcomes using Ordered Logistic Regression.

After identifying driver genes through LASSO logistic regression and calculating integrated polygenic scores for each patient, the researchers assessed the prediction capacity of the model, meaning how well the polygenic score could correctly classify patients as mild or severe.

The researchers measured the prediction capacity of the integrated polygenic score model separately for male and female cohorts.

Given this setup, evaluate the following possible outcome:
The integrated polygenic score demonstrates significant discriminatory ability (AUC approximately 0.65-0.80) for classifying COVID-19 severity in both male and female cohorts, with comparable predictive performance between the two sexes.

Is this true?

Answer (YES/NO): NO